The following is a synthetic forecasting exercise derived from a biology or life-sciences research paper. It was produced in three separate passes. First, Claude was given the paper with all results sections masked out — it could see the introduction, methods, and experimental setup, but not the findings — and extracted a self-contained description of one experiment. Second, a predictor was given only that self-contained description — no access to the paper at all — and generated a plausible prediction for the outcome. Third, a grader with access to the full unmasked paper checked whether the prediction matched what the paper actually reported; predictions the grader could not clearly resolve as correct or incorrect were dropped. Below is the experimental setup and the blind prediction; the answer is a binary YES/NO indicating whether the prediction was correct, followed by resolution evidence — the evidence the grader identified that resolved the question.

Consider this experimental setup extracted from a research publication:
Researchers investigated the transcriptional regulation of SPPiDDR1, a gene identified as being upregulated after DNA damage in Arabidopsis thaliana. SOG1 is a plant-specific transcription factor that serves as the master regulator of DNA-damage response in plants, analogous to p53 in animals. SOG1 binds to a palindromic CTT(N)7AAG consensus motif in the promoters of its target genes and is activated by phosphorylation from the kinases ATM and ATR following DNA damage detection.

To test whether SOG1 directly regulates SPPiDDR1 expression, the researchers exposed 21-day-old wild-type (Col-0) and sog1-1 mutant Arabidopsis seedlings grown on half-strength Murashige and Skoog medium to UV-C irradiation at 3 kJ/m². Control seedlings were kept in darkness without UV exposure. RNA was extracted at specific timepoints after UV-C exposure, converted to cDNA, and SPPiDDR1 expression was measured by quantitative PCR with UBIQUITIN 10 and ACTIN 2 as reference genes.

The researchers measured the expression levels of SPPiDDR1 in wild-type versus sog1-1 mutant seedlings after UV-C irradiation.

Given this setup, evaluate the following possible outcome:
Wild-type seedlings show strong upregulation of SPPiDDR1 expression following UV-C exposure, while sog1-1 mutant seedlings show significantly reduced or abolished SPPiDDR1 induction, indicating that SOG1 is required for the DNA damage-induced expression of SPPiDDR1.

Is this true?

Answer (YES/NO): YES